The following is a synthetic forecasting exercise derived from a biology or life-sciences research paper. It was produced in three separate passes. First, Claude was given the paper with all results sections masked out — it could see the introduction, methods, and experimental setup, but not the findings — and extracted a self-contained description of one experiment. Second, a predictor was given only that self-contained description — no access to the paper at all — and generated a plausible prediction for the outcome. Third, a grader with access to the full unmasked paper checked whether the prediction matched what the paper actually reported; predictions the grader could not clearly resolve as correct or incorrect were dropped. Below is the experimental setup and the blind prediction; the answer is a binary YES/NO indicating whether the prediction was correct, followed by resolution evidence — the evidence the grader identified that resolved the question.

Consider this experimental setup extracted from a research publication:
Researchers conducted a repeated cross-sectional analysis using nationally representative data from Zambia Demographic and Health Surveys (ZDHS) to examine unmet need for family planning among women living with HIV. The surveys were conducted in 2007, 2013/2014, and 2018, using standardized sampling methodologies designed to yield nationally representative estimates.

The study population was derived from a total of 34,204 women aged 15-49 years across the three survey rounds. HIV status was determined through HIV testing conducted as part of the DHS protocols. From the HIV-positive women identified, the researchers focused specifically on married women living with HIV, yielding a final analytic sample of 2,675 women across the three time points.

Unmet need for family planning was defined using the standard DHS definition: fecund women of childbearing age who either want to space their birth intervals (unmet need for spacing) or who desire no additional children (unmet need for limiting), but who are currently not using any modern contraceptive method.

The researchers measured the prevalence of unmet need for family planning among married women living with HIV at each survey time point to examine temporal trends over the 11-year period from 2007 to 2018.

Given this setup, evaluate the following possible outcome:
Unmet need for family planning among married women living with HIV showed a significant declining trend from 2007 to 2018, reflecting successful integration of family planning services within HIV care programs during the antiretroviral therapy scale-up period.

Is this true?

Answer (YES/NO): NO